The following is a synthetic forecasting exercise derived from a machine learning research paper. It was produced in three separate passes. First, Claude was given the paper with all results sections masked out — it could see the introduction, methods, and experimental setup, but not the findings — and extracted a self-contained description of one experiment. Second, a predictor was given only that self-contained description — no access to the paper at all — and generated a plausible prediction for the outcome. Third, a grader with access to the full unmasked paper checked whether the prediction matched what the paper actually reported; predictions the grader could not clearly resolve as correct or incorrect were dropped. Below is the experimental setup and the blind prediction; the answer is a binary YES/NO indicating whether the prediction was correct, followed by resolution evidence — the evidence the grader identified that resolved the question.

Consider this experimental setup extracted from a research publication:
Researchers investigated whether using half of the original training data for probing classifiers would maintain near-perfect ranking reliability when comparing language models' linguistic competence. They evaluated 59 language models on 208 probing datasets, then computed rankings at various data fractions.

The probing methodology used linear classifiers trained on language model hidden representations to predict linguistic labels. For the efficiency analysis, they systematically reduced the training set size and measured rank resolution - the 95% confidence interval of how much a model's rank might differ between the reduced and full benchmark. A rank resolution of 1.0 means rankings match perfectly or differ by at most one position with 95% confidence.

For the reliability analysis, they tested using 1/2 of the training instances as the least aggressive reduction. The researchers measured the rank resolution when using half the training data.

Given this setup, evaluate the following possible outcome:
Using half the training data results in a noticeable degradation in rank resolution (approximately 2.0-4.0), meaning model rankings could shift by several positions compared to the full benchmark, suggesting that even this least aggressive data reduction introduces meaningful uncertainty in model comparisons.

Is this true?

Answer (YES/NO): NO